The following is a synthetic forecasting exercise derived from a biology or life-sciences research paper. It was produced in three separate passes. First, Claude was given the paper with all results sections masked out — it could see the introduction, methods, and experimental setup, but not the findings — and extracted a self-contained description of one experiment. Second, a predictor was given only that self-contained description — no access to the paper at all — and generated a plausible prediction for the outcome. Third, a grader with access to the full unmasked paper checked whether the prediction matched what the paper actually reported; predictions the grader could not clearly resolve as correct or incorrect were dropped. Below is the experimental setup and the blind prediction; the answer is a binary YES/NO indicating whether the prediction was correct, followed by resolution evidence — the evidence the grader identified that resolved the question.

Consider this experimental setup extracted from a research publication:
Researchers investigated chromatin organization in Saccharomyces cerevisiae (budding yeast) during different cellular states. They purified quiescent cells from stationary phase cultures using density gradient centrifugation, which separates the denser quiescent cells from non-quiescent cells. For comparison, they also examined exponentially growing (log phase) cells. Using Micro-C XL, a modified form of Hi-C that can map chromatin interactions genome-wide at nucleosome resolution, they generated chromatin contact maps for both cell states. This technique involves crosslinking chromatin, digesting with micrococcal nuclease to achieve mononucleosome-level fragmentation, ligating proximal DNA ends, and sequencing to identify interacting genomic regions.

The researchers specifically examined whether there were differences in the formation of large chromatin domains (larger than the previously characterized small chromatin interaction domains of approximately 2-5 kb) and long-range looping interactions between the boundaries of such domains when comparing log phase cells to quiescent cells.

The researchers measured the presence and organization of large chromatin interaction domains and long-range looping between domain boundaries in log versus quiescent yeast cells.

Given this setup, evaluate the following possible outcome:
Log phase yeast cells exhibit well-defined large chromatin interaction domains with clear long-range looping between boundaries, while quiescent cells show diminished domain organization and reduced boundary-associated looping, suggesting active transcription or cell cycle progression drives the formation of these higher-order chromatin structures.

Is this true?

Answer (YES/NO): NO